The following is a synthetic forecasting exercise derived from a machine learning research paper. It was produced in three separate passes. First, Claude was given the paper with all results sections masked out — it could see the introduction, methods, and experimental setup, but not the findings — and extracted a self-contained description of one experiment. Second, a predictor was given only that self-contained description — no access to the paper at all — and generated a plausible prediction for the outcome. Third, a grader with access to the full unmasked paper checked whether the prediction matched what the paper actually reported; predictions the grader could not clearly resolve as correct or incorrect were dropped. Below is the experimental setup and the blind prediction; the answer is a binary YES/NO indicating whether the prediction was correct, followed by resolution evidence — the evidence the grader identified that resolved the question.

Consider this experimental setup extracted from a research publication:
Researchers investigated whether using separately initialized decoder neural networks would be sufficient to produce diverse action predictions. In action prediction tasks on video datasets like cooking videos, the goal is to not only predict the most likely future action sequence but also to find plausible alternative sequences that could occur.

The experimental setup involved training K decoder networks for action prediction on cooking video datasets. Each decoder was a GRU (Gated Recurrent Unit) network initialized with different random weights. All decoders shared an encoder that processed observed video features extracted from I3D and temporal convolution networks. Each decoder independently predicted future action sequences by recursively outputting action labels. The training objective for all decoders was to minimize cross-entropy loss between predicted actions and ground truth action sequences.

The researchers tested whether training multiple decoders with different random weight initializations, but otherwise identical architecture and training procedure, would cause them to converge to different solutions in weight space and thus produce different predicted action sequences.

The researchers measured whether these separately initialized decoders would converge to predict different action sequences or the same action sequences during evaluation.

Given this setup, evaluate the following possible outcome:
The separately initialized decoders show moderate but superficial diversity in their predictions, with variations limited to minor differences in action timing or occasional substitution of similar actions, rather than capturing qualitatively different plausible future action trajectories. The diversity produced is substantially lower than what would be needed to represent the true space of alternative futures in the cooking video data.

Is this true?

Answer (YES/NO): NO